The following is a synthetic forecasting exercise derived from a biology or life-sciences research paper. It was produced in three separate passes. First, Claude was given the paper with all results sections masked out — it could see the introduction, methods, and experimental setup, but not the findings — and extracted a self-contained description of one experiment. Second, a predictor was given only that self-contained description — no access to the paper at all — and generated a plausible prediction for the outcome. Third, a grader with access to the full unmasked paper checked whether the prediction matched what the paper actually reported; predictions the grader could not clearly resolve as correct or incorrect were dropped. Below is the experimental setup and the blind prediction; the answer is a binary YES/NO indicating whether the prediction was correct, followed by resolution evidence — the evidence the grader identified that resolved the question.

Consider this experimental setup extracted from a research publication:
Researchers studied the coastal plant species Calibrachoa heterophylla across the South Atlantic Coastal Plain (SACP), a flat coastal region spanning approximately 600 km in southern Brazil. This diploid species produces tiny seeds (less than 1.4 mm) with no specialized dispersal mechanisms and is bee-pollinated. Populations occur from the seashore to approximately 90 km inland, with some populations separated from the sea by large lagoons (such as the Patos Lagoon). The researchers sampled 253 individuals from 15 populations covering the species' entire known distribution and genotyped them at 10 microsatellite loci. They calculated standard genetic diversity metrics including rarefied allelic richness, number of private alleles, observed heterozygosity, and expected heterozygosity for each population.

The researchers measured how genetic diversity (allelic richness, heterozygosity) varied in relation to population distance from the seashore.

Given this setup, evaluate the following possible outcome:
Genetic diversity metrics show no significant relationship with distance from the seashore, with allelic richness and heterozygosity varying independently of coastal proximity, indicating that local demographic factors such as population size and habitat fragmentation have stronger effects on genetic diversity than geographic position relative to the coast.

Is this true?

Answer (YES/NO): NO